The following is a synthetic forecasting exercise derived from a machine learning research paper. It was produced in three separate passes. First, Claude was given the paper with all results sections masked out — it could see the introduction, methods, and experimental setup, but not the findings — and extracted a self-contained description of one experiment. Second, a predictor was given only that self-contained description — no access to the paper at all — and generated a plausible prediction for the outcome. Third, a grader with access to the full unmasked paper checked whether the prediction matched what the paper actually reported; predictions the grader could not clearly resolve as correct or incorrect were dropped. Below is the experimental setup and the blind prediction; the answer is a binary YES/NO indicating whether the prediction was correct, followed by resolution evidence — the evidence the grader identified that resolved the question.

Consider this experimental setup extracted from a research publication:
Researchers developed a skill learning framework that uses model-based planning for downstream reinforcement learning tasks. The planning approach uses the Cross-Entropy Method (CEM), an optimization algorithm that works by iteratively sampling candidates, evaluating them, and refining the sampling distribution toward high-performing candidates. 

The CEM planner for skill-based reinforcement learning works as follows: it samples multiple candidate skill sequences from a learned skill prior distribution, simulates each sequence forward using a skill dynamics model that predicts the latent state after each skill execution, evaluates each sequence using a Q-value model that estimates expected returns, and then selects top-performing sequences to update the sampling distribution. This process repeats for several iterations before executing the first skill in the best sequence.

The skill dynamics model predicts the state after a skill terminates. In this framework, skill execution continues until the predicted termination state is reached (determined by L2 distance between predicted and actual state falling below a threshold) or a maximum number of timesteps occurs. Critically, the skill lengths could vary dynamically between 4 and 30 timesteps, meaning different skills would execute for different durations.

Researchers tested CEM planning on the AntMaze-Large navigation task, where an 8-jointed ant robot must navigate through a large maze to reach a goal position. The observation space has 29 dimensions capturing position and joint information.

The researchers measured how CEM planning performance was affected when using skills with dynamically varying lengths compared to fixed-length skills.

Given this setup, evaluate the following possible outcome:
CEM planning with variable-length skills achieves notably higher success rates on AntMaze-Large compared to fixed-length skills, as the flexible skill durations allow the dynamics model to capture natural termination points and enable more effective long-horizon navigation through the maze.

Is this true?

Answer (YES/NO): NO